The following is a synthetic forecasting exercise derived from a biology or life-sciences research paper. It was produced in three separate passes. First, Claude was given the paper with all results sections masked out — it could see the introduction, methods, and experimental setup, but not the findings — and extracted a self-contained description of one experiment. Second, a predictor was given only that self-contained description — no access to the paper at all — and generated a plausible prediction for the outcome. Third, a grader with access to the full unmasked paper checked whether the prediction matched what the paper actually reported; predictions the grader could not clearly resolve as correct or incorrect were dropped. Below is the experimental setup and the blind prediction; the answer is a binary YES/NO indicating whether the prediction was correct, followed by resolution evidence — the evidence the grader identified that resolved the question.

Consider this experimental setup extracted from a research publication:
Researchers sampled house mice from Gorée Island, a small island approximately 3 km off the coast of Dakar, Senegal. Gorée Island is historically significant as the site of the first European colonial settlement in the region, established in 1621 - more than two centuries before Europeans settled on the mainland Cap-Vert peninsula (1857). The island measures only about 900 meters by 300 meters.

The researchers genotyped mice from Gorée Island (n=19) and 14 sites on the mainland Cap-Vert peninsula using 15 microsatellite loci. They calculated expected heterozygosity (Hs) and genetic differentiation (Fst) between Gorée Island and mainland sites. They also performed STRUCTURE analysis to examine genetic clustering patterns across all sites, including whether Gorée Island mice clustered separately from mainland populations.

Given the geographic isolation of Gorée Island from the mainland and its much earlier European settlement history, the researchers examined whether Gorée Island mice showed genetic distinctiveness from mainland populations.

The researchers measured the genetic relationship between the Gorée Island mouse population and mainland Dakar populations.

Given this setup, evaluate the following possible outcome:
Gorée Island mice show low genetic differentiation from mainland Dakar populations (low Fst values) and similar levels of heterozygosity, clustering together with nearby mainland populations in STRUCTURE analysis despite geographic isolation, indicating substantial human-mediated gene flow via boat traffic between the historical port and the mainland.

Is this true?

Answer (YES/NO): NO